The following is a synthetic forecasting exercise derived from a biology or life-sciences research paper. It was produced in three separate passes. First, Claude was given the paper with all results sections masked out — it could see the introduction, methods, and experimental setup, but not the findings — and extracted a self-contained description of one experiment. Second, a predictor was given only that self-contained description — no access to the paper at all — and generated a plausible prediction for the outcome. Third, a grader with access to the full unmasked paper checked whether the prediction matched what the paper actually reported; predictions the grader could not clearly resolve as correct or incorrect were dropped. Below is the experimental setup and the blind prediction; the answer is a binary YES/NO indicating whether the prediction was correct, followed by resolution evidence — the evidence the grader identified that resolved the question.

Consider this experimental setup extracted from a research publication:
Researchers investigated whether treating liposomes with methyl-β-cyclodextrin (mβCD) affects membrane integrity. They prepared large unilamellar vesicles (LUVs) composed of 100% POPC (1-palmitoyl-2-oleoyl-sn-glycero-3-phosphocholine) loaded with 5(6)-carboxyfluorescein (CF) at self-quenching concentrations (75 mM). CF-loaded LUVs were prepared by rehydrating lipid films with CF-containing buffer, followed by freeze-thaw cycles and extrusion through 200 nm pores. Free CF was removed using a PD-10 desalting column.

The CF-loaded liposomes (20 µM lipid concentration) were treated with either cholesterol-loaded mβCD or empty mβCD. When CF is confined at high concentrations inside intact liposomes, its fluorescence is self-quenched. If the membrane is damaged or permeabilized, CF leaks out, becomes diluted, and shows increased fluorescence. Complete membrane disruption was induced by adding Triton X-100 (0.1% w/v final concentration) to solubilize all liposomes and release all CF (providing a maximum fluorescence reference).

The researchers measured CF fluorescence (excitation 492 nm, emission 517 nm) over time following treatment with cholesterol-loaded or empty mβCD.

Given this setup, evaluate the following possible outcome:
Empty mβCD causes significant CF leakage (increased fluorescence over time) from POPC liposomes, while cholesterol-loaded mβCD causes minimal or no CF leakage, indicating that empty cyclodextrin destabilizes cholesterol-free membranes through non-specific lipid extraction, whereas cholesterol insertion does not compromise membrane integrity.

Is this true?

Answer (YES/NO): NO